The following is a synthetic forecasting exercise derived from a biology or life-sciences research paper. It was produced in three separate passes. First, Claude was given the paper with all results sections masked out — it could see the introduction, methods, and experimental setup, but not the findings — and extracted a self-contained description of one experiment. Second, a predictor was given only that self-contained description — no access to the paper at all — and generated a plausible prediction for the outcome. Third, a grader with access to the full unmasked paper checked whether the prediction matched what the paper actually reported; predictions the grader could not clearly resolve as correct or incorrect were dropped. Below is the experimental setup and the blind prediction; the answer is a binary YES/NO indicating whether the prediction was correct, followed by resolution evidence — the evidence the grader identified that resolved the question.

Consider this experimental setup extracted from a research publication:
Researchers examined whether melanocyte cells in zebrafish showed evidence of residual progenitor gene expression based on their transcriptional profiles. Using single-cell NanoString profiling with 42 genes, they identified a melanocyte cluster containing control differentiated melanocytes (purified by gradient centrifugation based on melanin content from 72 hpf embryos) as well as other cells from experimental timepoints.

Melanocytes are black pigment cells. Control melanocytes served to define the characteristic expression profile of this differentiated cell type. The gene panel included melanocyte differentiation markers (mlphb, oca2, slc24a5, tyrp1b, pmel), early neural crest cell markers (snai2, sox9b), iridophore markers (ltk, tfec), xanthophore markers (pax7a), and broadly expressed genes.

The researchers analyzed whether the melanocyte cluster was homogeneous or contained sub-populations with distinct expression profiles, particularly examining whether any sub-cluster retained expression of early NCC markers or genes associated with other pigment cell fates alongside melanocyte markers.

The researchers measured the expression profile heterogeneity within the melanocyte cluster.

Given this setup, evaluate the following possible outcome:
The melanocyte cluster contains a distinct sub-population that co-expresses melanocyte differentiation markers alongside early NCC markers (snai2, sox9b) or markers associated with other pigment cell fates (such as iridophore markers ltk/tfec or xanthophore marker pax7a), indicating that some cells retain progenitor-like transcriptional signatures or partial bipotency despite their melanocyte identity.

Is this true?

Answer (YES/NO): YES